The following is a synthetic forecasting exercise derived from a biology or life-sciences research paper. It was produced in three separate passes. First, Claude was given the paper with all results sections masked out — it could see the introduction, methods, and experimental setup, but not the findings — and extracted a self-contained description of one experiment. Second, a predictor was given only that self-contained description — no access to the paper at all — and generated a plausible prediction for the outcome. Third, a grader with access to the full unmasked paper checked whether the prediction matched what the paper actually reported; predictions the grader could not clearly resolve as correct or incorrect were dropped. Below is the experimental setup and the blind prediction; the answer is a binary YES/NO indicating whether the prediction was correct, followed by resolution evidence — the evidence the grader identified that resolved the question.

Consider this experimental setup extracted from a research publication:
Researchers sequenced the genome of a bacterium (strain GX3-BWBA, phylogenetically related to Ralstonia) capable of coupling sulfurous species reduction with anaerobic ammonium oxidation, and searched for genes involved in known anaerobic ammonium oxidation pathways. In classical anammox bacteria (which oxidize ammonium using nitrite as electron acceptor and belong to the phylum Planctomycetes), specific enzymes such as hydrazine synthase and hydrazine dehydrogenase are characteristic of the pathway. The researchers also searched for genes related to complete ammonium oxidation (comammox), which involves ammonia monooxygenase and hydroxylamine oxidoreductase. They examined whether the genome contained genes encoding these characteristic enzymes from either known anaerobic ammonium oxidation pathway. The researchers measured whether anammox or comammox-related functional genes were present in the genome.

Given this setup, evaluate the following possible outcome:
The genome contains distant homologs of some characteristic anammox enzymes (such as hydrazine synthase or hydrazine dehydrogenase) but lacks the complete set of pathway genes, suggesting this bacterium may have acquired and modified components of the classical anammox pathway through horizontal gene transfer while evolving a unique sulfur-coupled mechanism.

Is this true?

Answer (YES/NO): NO